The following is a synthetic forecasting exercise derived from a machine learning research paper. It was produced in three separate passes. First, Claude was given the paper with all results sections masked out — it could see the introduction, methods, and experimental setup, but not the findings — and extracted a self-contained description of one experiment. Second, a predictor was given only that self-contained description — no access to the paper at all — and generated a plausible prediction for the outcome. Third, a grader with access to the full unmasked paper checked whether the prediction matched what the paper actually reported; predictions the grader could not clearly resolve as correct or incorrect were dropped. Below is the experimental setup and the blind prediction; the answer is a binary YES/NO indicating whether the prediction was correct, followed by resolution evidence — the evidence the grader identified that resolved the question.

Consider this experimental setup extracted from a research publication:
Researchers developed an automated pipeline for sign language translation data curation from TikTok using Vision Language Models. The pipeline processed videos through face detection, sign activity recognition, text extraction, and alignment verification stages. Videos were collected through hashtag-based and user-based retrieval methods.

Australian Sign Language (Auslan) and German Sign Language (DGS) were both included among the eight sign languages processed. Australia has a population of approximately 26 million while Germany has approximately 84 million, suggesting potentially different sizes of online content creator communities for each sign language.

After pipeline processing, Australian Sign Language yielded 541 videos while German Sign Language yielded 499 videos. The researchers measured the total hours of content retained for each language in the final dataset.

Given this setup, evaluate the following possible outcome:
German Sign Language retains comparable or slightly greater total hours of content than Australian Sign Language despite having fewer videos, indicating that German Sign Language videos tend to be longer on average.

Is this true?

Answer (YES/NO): YES